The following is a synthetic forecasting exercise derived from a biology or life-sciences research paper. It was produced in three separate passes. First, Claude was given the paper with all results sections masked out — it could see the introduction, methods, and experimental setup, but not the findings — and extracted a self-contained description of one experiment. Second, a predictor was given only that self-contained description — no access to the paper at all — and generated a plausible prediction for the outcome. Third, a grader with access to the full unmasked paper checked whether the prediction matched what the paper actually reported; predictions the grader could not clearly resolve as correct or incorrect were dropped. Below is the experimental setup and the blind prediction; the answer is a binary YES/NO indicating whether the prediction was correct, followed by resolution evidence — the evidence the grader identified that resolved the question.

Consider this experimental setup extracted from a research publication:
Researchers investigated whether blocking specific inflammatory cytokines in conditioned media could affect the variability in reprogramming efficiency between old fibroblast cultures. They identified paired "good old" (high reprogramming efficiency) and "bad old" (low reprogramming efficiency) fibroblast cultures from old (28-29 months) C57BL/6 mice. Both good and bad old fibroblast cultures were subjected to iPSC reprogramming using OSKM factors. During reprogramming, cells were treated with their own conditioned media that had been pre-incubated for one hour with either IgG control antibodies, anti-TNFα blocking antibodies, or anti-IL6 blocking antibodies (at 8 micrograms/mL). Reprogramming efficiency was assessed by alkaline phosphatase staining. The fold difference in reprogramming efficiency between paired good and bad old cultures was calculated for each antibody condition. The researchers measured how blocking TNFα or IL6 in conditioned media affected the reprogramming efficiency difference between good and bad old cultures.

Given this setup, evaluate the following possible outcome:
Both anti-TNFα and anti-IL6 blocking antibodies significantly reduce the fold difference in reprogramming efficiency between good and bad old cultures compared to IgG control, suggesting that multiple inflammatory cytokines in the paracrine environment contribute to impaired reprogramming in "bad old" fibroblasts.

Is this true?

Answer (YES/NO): NO